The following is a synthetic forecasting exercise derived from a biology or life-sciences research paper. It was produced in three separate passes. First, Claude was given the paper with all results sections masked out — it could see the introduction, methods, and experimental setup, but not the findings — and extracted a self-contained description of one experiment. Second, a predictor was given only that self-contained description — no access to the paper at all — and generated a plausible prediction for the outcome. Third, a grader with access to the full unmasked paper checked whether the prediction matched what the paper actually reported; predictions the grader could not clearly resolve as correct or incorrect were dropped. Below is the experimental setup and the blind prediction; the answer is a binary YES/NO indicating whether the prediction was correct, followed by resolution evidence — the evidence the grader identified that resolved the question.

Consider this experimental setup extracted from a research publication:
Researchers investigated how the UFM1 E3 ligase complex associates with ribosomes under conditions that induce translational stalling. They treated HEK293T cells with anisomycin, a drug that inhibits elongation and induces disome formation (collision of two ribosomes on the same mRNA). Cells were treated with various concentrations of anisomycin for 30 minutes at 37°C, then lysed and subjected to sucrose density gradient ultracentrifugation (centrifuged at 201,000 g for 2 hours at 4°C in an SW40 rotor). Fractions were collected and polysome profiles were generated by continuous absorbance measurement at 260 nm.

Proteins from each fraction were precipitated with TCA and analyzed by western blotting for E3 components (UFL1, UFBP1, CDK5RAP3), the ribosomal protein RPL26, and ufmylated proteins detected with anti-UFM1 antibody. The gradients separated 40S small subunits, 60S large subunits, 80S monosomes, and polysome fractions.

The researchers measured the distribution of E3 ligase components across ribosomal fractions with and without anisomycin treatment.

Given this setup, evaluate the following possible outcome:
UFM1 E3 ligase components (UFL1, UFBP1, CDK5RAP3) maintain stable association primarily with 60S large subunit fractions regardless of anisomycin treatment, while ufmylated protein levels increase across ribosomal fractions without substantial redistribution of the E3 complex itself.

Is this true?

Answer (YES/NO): NO